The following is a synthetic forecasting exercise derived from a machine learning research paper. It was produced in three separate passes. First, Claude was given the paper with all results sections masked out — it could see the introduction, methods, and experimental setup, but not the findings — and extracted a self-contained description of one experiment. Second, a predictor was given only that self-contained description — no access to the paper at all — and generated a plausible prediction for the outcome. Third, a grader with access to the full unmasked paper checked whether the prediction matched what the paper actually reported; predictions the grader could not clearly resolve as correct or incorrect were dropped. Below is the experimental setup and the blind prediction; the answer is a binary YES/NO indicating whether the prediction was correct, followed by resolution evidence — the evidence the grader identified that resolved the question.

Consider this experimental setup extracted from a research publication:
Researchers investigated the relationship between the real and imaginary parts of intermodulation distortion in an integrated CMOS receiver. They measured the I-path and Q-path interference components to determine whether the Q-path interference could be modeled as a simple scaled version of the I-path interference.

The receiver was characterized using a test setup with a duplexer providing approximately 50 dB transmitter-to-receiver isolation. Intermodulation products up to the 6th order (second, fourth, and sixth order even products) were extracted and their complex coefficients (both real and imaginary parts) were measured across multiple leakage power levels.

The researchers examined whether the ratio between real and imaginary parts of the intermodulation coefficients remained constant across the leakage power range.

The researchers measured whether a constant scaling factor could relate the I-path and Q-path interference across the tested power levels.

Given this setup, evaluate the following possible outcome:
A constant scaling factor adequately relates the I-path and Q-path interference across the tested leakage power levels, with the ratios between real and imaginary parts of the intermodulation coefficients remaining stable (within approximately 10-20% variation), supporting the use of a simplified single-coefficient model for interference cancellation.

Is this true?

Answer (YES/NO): NO